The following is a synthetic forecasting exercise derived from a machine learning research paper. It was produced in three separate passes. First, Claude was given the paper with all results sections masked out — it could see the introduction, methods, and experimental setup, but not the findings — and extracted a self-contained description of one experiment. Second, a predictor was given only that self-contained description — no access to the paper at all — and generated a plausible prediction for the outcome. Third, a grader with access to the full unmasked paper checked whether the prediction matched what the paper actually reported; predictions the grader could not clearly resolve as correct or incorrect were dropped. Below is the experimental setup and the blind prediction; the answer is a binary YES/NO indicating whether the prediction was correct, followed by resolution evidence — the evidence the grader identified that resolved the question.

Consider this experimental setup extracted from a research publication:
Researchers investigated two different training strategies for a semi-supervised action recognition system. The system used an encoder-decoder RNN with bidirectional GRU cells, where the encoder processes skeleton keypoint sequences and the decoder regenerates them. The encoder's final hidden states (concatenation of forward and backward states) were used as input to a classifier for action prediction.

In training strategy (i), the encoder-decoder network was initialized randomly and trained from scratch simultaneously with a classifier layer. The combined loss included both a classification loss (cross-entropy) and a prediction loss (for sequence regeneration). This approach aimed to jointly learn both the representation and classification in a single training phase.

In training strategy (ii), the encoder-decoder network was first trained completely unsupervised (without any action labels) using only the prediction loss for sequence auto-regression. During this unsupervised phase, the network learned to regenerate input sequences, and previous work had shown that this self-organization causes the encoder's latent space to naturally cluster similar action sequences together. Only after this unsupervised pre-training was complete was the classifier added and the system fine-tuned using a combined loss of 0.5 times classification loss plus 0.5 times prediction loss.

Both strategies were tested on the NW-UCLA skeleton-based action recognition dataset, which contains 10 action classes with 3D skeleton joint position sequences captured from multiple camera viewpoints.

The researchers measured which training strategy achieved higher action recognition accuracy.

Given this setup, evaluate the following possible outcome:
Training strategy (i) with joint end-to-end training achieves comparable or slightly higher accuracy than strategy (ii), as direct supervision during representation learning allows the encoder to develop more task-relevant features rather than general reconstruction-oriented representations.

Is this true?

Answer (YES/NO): NO